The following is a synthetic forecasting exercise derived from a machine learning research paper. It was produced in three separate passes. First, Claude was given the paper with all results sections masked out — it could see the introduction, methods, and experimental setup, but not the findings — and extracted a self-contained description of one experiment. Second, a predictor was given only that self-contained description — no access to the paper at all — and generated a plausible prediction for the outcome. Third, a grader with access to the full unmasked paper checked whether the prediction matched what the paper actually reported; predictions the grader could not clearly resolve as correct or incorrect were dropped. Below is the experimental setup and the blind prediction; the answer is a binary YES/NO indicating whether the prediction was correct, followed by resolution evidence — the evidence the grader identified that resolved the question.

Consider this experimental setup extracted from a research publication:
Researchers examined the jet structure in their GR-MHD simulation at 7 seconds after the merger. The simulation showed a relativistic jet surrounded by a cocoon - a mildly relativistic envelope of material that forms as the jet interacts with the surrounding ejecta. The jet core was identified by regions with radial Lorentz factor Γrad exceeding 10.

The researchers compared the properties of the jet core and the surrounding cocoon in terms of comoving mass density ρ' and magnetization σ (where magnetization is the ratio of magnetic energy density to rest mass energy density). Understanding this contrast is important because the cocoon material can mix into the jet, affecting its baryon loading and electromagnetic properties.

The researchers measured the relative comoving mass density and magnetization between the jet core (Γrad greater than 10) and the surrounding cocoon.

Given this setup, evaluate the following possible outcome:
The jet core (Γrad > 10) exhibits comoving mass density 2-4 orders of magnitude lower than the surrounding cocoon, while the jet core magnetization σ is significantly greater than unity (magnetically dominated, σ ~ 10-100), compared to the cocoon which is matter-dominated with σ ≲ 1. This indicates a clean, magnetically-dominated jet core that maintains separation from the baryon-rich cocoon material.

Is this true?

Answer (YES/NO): NO